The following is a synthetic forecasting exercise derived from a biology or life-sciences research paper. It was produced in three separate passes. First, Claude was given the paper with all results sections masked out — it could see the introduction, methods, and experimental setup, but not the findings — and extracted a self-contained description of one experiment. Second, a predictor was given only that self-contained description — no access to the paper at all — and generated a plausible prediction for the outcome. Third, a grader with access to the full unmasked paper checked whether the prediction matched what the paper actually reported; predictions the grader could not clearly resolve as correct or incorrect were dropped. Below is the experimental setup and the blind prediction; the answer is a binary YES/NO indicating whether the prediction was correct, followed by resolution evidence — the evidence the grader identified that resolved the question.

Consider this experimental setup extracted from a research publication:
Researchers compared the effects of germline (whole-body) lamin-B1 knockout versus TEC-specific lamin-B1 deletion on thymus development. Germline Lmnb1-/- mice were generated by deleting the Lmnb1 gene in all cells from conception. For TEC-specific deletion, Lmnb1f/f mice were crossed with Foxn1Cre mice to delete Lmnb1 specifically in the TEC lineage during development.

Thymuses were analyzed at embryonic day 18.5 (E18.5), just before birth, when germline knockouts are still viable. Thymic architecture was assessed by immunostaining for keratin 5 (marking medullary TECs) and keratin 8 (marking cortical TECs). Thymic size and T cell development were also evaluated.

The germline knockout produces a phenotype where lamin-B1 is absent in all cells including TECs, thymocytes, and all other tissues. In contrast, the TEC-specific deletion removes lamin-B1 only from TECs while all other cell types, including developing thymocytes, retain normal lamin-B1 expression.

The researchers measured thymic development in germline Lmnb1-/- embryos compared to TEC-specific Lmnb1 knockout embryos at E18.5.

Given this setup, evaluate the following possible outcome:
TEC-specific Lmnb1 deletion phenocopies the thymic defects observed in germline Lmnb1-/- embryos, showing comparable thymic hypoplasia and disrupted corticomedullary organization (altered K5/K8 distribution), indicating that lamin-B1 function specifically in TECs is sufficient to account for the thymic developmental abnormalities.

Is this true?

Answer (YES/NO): YES